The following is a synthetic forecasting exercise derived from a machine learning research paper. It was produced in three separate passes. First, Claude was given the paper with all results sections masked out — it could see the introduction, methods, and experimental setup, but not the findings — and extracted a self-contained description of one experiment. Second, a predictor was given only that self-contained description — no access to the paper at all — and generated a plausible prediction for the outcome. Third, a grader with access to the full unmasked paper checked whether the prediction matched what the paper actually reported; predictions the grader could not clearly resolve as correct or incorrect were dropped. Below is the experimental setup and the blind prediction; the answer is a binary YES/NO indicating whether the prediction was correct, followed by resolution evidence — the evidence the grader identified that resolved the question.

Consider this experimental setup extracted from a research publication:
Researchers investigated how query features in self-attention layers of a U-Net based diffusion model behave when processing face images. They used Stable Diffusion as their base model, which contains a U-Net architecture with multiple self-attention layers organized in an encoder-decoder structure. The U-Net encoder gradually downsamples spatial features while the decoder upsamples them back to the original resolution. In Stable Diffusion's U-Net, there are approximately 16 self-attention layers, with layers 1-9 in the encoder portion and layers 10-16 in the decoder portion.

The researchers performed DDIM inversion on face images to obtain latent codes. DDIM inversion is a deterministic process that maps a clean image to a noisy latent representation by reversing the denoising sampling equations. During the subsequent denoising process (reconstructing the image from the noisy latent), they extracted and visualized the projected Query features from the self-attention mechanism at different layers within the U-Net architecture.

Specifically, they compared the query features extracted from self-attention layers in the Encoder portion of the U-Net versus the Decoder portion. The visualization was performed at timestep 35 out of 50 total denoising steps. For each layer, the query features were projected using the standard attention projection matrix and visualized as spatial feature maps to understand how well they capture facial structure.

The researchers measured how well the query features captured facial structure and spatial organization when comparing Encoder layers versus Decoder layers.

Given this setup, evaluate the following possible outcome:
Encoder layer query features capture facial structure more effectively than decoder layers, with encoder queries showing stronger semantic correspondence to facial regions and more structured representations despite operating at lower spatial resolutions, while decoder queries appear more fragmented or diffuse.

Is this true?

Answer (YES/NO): NO